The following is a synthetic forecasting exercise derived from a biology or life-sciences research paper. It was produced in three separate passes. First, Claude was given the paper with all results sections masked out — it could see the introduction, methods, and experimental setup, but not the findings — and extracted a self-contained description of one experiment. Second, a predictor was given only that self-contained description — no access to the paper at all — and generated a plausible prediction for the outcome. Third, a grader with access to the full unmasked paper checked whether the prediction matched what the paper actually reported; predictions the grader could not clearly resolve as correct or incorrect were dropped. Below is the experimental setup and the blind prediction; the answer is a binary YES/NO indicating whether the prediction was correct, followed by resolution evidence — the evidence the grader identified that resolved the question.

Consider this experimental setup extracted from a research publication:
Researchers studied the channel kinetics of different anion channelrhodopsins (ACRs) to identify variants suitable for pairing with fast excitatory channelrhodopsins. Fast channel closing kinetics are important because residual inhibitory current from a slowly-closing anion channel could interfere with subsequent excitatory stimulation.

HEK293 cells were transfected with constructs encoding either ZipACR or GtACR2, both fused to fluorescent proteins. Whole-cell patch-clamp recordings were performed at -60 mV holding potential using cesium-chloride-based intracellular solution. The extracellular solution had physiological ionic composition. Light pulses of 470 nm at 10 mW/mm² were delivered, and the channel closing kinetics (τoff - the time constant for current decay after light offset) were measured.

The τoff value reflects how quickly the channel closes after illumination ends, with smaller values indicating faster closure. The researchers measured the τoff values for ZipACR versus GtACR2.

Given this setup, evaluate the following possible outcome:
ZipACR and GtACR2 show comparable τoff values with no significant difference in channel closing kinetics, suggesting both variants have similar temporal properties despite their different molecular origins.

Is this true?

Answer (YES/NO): NO